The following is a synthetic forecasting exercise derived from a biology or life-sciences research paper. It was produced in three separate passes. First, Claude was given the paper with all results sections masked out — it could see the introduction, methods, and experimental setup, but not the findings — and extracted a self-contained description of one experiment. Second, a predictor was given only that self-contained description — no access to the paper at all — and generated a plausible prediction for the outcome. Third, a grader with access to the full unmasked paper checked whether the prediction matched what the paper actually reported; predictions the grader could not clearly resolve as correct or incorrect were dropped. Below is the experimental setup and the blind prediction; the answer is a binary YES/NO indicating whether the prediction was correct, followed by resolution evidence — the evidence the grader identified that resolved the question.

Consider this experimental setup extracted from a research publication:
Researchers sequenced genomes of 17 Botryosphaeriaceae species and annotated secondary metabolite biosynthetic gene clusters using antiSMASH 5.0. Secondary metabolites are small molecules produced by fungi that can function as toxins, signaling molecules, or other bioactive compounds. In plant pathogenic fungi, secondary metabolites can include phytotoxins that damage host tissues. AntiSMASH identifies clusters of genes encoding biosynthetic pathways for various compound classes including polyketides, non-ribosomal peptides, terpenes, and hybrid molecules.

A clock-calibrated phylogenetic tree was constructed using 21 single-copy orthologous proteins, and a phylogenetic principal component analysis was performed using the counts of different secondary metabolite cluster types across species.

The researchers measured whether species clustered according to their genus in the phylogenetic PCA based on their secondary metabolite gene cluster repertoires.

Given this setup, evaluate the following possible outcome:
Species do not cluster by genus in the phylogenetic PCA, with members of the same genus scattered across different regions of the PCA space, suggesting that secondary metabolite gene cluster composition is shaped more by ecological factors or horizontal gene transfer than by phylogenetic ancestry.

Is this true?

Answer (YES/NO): NO